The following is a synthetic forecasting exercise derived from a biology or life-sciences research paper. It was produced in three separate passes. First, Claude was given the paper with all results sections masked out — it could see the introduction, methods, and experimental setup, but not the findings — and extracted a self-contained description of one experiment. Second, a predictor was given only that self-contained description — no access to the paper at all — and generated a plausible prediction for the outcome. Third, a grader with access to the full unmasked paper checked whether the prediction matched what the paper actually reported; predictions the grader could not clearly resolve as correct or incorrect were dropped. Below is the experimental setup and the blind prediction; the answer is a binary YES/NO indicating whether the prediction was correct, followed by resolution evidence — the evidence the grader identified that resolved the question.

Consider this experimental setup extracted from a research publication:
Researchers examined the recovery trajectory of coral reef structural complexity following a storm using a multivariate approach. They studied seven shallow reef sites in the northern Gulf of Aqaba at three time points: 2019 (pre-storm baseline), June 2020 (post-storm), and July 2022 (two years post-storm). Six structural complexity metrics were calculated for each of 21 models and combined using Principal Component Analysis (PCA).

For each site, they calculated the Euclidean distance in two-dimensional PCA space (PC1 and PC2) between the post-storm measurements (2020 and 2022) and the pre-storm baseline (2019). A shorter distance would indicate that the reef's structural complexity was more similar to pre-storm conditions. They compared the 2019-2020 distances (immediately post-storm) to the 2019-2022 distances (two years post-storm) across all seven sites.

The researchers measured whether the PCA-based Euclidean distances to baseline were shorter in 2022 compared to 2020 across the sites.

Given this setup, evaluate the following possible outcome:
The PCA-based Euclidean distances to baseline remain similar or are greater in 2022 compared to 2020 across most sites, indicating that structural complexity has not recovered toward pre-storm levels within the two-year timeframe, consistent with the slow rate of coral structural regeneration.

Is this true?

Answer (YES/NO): NO